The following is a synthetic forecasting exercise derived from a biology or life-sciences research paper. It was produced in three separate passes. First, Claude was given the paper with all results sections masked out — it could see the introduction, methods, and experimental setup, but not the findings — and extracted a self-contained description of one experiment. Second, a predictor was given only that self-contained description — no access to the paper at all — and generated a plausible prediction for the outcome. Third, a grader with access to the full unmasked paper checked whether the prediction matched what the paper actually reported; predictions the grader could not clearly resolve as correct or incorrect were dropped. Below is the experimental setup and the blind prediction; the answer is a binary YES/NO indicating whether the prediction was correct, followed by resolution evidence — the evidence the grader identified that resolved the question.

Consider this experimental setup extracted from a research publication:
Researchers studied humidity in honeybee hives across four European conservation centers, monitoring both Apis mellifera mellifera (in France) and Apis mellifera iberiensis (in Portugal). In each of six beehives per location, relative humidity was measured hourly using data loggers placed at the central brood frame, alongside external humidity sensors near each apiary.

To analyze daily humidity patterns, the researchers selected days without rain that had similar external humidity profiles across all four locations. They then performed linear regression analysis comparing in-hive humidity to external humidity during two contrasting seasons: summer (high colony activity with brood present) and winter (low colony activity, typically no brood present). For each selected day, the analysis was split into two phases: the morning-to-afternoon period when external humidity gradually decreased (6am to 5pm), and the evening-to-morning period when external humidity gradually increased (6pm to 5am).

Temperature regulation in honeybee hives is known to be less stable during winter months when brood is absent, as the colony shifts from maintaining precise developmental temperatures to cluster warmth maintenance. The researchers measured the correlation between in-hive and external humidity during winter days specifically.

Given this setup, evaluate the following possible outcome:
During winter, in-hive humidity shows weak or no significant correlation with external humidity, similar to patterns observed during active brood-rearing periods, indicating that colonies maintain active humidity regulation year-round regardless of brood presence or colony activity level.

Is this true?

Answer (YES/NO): YES